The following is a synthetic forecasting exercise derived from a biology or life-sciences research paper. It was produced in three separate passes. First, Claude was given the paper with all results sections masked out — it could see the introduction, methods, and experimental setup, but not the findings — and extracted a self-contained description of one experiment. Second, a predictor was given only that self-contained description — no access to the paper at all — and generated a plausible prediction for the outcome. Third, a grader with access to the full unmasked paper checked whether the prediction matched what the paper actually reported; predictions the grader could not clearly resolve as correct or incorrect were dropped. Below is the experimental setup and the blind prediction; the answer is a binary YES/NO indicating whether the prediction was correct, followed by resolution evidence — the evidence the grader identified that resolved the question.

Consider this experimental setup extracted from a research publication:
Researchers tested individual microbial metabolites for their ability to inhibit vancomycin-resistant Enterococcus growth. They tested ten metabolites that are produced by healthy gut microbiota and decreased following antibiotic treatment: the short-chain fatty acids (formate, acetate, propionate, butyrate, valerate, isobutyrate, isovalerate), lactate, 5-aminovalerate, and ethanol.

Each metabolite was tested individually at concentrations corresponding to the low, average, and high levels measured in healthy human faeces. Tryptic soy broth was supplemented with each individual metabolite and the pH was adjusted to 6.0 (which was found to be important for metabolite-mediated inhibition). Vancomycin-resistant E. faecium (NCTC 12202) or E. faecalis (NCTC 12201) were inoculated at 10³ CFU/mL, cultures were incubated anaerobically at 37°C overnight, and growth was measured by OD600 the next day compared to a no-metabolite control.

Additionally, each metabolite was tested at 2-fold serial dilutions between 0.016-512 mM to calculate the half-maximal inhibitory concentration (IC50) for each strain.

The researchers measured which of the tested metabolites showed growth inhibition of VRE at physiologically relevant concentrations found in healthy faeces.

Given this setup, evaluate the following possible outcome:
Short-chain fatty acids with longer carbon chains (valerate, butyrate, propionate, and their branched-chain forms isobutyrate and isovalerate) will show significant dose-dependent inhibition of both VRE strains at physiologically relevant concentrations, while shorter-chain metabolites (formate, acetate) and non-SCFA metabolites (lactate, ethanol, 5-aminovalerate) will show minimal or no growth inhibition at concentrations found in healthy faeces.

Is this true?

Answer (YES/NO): NO